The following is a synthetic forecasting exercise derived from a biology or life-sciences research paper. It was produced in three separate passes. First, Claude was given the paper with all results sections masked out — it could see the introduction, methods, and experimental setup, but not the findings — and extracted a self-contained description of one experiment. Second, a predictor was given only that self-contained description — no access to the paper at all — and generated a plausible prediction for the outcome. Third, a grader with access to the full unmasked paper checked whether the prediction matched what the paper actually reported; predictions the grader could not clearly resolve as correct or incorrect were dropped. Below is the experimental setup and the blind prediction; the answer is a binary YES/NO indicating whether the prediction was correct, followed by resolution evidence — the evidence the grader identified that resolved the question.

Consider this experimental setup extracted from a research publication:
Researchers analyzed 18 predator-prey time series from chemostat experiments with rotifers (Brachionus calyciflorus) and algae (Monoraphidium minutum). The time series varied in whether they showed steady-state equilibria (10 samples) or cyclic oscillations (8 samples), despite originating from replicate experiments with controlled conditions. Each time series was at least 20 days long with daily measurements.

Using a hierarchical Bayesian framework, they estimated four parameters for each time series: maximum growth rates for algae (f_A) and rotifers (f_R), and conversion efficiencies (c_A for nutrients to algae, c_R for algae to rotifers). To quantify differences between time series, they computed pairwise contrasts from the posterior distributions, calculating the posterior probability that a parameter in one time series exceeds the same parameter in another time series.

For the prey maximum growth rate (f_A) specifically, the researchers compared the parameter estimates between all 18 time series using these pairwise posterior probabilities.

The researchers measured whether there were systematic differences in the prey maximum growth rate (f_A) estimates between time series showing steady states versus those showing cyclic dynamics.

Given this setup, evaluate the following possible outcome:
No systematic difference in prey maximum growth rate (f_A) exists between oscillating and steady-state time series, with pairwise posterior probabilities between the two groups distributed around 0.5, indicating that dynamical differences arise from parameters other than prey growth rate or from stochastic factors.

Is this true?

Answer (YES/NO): NO